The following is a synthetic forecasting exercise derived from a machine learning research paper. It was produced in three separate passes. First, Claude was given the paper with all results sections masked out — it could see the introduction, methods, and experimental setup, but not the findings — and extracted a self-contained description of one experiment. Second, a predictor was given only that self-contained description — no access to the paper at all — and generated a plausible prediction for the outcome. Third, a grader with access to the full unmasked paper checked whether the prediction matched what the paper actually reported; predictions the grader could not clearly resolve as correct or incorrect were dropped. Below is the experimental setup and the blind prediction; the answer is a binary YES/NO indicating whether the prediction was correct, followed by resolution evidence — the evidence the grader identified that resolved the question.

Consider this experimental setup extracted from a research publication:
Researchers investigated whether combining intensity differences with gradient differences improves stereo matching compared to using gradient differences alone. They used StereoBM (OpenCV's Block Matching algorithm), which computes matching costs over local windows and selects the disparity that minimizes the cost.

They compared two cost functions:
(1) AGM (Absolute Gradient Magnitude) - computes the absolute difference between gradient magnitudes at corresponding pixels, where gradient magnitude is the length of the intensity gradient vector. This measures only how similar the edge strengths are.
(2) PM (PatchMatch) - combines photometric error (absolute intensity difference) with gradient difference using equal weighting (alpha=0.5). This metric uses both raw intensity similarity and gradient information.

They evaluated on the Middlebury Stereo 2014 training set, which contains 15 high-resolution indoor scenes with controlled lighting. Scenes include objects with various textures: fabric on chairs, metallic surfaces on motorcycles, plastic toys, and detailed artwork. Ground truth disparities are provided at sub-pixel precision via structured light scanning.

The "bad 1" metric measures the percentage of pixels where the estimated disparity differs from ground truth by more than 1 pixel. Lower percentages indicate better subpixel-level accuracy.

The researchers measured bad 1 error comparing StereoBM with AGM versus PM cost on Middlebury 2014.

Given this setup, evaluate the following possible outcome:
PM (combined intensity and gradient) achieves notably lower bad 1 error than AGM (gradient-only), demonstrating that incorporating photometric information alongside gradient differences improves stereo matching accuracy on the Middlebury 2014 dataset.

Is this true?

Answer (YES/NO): YES